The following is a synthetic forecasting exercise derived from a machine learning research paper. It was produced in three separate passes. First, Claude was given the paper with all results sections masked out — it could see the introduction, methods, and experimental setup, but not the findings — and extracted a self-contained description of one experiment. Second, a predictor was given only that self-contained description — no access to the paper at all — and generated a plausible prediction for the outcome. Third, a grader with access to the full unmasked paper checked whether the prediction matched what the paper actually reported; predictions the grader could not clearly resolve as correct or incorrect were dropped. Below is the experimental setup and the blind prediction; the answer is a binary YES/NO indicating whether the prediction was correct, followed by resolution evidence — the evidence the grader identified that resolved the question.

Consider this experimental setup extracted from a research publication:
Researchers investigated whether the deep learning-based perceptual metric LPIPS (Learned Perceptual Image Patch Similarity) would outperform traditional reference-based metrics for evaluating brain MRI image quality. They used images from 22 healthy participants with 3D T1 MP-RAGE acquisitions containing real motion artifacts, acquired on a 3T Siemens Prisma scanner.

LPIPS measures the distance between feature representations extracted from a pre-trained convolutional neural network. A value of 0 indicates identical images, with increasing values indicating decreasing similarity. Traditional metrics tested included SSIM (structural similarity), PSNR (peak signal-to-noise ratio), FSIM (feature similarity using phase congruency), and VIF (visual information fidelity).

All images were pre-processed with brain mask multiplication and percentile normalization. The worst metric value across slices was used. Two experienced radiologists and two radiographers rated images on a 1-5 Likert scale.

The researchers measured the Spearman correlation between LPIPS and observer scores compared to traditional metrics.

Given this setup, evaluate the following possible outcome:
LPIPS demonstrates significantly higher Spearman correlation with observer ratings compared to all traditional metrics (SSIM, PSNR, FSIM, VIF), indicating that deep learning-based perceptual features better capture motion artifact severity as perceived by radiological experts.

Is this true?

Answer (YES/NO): NO